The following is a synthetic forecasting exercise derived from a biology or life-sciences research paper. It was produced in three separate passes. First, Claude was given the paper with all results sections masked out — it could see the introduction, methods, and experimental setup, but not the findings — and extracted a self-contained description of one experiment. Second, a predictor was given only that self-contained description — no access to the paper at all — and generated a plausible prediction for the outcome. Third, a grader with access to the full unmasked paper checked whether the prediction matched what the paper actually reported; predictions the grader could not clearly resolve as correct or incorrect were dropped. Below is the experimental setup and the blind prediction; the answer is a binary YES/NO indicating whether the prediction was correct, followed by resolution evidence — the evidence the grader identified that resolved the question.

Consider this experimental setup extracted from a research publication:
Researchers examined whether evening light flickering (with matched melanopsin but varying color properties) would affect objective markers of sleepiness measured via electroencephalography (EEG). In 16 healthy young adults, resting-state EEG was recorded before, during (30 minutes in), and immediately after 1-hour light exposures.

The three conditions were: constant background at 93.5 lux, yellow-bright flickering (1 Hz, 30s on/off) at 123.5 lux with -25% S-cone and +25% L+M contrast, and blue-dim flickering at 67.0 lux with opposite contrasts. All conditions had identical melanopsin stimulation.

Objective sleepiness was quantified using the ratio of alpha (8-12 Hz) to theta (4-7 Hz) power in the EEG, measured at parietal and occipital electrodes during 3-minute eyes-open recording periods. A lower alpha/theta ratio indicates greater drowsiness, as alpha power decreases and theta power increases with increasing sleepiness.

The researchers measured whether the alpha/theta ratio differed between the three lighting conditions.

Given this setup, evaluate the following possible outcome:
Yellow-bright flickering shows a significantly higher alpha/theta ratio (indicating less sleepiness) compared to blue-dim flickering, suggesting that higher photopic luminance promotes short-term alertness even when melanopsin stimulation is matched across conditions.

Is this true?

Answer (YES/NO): NO